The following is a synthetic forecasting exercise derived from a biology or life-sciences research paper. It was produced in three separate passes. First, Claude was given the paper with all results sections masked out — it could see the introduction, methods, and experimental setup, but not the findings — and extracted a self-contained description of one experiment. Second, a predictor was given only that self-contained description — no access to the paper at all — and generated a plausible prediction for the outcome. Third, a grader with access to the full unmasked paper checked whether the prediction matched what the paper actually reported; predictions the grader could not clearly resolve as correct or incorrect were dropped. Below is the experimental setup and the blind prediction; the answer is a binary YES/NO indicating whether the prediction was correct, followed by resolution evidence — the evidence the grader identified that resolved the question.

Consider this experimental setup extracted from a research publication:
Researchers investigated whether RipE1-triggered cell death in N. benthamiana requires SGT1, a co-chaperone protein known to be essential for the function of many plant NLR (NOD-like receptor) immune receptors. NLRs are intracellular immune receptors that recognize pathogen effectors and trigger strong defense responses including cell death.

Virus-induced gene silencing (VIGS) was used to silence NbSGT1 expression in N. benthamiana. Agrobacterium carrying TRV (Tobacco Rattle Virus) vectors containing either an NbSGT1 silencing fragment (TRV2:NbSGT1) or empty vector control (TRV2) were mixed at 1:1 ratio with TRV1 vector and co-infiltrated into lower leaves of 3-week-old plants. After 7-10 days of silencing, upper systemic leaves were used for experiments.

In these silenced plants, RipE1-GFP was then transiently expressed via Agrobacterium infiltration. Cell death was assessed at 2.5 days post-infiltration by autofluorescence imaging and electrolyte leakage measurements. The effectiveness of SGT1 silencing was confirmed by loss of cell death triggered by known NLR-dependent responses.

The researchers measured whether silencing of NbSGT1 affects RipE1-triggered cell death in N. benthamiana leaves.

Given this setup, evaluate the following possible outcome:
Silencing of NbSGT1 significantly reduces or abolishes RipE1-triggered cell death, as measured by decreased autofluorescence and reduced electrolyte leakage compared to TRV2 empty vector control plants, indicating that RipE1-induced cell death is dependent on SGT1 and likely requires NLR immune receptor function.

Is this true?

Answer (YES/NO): YES